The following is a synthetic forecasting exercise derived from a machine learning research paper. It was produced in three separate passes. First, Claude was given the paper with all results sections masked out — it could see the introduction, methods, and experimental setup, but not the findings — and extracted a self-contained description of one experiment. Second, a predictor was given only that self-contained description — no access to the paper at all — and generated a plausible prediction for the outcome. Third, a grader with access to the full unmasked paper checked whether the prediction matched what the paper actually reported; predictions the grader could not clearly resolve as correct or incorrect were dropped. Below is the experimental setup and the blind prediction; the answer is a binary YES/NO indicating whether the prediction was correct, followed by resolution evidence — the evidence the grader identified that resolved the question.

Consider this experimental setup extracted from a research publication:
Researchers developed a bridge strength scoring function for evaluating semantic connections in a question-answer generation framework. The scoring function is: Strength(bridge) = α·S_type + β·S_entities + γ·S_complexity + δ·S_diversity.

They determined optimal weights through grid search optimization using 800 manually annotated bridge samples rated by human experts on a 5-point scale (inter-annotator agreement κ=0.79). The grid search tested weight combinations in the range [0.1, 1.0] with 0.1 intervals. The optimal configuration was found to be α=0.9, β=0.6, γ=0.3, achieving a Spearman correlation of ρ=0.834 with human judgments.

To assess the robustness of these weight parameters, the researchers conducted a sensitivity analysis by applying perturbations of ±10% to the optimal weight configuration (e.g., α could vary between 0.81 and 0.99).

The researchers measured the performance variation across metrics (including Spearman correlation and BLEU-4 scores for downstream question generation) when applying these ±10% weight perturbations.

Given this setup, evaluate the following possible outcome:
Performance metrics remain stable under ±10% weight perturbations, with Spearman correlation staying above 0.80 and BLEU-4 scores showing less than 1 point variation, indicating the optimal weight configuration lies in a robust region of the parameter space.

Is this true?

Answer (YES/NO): YES